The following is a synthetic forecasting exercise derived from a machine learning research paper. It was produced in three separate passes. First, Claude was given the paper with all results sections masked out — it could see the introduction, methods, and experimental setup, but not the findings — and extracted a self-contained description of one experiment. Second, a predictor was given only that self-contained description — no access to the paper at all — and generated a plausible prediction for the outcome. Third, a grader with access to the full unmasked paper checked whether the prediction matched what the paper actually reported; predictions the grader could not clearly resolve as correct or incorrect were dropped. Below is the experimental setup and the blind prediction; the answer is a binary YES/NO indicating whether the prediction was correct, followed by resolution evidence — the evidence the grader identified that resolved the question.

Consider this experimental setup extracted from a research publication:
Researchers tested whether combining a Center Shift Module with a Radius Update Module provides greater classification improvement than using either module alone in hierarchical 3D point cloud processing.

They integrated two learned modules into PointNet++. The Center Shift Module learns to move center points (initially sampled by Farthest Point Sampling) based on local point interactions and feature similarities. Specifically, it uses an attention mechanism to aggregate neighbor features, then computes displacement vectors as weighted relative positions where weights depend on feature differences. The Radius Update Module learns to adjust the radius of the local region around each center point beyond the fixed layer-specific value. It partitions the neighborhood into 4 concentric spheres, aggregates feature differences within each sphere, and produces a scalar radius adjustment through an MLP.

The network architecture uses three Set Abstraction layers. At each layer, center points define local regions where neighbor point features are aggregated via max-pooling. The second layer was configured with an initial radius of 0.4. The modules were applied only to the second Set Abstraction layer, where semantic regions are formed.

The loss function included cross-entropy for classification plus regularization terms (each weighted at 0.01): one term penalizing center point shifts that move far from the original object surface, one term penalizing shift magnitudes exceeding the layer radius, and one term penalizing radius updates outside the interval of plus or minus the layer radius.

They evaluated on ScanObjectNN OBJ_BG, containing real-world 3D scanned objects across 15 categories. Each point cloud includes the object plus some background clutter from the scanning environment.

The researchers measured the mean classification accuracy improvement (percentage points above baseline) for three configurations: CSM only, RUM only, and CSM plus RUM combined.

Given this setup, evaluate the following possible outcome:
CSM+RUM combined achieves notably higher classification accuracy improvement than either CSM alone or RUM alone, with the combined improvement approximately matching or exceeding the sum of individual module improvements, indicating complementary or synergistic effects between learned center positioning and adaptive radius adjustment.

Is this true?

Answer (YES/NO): NO